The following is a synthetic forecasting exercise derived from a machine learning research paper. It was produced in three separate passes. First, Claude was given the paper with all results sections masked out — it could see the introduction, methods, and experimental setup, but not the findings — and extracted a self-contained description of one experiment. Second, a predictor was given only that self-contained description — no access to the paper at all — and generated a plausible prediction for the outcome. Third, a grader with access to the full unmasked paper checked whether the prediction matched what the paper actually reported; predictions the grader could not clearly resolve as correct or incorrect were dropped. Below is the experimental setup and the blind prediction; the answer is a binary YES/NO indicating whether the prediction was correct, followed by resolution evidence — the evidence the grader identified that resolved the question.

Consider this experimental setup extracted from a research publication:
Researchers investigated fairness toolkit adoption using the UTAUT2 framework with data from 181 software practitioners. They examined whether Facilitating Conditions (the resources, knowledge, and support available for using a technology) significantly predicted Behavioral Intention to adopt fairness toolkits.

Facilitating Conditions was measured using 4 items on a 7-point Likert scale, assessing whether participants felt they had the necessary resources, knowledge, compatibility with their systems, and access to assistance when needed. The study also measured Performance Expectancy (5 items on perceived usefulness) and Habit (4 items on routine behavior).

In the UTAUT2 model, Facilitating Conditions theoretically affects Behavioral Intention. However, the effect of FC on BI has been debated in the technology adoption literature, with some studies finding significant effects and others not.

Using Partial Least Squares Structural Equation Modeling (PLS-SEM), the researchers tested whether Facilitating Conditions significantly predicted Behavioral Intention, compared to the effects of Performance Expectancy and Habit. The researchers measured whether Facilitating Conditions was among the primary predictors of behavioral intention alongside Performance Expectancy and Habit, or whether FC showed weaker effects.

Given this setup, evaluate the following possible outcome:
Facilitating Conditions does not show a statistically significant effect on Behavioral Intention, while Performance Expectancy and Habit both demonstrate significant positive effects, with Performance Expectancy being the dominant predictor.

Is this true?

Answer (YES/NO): YES